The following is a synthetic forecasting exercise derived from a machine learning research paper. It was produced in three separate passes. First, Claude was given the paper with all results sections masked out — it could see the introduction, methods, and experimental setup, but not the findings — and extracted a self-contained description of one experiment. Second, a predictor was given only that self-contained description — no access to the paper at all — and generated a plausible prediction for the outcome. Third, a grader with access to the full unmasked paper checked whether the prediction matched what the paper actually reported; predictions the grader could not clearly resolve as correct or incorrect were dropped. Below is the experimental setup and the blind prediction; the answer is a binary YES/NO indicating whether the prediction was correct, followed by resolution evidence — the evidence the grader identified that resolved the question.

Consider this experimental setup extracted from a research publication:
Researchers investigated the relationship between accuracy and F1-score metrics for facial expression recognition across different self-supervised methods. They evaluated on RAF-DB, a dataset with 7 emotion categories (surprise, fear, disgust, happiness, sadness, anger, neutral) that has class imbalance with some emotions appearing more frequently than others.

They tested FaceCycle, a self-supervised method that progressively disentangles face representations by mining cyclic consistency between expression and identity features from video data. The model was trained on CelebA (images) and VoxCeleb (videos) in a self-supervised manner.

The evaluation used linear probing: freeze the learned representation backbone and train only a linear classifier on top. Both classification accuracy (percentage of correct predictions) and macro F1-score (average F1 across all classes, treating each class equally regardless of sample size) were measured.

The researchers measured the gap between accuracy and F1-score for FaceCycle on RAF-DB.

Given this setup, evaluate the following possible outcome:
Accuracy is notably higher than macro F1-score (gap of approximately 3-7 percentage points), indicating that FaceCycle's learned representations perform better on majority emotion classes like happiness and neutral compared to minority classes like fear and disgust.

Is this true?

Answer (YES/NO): NO